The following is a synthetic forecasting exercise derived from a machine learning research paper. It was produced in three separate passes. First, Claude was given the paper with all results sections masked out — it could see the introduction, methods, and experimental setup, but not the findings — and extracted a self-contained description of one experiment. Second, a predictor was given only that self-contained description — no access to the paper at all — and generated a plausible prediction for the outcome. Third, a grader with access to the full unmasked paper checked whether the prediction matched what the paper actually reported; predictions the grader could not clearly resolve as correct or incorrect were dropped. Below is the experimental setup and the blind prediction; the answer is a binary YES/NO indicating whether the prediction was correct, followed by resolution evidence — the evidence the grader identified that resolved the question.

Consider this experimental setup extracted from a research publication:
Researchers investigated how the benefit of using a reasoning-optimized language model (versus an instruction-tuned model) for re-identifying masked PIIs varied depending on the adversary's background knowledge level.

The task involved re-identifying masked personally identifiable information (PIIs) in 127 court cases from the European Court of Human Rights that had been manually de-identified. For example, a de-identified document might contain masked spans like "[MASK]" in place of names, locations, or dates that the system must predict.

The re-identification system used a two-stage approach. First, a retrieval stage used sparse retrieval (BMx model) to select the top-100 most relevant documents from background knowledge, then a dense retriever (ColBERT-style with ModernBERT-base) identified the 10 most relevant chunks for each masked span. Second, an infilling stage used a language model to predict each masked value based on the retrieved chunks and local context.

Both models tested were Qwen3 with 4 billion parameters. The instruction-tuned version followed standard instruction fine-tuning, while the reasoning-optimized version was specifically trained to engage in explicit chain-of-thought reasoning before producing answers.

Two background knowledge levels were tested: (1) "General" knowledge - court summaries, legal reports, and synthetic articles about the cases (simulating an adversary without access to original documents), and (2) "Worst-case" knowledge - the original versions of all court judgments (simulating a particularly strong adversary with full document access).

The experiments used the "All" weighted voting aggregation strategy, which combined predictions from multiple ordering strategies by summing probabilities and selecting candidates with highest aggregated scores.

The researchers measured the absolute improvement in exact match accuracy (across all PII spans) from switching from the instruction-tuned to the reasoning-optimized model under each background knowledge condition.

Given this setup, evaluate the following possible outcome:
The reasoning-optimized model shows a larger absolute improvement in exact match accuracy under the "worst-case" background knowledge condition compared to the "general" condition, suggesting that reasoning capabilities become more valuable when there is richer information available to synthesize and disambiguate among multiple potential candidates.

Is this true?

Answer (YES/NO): YES